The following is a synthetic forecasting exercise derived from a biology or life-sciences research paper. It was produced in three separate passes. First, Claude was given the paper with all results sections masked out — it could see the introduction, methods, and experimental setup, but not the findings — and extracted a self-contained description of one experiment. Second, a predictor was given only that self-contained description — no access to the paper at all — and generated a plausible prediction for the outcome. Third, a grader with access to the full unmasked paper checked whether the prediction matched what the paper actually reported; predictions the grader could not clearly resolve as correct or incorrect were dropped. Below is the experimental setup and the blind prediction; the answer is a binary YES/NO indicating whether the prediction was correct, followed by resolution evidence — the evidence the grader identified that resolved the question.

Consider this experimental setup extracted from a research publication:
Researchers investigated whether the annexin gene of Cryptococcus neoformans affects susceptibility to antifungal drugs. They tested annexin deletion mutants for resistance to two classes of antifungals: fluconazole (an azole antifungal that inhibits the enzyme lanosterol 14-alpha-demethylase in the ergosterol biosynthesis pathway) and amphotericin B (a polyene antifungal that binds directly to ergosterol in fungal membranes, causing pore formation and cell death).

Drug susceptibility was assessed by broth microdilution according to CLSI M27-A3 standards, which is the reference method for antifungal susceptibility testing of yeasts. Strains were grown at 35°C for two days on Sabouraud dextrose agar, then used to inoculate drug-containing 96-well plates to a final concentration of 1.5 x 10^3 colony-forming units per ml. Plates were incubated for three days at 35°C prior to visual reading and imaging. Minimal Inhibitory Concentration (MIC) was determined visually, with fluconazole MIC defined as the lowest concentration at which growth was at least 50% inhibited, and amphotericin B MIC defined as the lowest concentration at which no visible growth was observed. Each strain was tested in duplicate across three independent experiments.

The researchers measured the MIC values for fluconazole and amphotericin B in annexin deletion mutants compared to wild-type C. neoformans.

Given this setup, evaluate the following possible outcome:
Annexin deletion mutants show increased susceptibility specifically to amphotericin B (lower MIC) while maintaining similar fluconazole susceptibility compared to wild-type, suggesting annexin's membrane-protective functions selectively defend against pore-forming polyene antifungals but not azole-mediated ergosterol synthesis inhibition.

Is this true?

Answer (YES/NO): NO